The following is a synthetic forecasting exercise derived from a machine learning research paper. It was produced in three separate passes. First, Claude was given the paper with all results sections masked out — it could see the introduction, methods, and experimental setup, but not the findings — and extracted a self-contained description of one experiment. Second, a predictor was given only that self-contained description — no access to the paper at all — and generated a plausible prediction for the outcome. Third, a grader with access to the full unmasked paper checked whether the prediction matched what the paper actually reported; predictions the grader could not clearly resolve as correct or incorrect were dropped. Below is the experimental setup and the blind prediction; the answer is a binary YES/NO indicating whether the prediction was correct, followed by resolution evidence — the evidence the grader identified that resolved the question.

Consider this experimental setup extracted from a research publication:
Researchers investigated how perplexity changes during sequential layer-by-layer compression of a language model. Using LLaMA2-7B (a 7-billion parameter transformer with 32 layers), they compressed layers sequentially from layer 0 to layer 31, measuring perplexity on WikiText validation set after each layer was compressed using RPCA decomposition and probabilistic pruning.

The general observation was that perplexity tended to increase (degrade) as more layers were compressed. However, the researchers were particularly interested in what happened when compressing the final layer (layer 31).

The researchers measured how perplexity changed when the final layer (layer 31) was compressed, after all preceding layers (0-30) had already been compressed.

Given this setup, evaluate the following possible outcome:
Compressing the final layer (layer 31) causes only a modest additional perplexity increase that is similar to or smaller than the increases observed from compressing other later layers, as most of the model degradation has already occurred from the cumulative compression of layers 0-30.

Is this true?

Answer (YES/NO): NO